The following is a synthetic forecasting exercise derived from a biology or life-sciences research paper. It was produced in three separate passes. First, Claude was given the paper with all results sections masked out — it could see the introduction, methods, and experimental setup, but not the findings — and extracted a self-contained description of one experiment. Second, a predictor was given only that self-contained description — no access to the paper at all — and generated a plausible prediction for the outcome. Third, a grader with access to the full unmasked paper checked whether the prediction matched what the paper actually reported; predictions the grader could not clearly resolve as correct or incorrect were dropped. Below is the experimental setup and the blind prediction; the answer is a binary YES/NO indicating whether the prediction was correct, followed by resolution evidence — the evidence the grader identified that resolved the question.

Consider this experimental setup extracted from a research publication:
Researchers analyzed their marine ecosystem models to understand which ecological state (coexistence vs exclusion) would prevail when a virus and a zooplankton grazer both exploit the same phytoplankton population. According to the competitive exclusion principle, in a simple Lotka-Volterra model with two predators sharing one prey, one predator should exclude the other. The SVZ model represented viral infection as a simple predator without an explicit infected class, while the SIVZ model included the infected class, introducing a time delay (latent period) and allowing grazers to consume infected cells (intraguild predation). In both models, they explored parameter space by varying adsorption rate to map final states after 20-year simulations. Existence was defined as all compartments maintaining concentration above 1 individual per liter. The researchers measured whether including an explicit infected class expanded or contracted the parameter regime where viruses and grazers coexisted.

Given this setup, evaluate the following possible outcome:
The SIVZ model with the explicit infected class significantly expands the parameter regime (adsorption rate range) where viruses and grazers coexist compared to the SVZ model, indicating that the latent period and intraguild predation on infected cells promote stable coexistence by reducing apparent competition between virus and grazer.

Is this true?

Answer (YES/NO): NO